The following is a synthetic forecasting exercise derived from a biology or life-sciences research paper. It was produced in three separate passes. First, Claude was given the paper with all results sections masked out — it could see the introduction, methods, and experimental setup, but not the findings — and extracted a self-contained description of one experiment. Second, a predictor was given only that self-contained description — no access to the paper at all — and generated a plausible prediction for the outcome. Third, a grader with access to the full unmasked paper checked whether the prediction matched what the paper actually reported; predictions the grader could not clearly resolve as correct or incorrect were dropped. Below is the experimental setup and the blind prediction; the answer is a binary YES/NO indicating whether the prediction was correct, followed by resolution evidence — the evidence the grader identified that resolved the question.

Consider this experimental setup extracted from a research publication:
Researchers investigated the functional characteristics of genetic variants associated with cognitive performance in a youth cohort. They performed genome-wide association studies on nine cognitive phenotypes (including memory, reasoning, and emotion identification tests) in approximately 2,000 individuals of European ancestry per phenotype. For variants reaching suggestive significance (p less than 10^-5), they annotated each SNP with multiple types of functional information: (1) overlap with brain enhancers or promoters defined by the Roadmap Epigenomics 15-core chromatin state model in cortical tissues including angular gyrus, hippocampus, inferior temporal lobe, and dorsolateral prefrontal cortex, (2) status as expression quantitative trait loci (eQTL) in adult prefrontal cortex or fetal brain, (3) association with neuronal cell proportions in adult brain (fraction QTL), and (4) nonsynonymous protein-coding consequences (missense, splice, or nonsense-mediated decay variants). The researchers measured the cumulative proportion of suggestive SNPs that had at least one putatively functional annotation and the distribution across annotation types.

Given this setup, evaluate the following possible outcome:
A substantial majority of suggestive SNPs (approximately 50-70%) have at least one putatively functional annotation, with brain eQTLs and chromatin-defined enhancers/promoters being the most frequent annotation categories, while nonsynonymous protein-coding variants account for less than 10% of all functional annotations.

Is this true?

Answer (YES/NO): NO